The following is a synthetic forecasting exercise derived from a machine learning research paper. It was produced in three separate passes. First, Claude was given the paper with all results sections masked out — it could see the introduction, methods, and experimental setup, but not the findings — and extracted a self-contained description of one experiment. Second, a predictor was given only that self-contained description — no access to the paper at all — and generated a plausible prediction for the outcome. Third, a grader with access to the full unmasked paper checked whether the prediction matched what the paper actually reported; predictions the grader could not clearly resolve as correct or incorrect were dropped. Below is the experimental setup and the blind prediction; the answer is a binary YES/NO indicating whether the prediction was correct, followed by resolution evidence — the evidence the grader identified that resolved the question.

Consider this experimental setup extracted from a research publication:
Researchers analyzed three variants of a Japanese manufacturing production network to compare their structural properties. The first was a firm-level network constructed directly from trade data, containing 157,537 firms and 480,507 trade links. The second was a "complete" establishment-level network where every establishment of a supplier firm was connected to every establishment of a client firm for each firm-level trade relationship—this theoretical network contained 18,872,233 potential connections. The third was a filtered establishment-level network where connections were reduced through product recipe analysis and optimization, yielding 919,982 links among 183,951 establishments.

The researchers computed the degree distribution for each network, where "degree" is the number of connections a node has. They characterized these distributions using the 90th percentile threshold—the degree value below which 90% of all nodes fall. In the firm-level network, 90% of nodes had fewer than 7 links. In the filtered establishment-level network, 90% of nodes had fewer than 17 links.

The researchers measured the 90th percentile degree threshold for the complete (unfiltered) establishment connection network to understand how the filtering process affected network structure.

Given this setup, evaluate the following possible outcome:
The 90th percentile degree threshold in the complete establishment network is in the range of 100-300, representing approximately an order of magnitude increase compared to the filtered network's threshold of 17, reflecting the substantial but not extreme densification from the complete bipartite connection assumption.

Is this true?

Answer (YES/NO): NO